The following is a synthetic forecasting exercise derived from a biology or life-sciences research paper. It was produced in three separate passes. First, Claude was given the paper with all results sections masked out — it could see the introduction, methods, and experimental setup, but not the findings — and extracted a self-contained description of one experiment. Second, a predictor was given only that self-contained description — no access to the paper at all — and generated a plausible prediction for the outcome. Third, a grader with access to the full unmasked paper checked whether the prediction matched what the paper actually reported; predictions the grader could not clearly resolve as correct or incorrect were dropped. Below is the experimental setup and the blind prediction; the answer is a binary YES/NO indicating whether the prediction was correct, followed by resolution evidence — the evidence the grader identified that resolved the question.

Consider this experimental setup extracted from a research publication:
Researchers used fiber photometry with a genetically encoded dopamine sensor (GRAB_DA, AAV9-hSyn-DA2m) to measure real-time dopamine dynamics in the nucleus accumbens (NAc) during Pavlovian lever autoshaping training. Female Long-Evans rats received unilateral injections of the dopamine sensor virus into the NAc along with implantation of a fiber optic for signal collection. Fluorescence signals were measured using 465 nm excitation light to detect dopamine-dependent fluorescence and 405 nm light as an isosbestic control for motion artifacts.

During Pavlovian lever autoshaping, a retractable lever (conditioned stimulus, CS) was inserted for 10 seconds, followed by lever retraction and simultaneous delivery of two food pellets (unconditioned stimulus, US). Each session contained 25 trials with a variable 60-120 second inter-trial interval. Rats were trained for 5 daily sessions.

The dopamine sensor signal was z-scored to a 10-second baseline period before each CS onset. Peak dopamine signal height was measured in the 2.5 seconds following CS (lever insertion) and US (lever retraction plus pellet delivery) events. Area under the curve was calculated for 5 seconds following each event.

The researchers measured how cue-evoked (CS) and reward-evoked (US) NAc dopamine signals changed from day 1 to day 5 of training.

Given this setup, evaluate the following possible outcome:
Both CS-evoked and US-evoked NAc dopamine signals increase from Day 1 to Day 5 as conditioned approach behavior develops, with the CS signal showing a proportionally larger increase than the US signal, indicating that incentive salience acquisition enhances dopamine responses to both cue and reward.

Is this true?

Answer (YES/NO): NO